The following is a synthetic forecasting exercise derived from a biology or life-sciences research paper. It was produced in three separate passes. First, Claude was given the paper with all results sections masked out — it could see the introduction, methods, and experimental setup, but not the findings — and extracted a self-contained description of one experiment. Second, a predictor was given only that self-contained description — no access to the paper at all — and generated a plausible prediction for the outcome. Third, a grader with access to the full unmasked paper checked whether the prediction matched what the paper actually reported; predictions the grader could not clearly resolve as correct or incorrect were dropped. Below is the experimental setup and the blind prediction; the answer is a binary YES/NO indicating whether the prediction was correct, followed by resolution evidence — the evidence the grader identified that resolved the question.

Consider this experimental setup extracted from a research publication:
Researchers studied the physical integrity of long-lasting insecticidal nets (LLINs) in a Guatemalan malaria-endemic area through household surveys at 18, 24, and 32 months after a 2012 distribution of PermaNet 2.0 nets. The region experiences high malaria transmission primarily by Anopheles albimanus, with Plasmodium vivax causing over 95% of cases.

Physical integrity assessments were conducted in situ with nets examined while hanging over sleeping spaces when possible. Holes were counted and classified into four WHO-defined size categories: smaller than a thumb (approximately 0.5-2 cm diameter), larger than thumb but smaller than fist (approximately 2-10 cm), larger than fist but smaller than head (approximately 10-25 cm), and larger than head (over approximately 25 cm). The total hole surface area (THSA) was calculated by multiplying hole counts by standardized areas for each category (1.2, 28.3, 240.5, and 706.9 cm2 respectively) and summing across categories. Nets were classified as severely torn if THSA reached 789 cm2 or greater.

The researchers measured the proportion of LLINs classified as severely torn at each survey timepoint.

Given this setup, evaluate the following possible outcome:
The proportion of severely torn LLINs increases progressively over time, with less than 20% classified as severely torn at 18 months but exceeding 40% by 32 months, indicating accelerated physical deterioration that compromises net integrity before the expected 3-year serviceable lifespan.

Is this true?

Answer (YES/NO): NO